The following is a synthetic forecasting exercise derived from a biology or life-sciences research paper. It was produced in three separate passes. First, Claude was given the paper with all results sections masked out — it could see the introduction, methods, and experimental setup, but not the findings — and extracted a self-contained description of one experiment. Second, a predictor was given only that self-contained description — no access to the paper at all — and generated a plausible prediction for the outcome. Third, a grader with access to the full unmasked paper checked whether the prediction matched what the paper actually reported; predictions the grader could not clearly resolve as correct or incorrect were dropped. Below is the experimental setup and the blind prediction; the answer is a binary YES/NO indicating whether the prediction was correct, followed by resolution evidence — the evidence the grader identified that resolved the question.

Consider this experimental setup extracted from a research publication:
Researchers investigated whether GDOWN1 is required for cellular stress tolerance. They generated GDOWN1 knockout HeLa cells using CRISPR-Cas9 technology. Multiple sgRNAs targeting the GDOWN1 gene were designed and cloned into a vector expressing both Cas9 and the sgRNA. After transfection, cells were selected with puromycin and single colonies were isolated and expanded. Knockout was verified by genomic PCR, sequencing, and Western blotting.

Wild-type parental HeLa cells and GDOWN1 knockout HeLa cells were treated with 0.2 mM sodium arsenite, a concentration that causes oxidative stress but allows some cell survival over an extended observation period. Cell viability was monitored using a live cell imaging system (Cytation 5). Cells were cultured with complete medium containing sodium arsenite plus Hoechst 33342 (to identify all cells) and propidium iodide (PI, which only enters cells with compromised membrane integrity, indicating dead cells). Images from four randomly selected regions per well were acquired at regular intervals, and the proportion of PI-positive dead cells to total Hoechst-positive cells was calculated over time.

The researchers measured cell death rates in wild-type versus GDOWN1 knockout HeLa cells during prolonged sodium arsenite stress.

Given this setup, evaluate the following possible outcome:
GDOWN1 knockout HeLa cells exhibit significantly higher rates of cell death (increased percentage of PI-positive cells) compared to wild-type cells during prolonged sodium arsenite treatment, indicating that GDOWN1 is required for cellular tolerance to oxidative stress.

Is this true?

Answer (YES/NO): YES